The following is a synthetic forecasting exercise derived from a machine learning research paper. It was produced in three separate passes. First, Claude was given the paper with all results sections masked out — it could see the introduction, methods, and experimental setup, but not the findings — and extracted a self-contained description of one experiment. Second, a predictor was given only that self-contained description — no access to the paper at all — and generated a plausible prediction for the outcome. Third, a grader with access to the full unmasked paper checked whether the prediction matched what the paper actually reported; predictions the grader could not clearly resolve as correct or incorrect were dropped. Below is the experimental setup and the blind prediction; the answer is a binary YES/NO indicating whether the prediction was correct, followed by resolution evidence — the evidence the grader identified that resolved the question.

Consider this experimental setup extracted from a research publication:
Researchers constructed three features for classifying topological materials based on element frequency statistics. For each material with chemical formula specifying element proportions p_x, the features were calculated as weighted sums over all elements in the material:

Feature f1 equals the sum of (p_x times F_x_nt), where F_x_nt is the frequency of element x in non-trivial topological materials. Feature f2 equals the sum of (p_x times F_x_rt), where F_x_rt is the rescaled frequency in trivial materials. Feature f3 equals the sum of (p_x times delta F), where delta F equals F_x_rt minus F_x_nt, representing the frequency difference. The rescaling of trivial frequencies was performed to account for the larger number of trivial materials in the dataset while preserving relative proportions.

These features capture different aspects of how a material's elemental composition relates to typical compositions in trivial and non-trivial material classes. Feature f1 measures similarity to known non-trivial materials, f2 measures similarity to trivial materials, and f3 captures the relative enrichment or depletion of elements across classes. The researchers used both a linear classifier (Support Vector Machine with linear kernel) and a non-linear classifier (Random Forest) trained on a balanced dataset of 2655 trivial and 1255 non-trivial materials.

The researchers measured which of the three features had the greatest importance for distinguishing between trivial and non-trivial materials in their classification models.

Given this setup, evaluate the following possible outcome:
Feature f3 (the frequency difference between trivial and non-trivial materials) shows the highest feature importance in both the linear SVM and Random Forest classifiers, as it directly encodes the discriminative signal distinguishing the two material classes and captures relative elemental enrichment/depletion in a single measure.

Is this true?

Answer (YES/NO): NO